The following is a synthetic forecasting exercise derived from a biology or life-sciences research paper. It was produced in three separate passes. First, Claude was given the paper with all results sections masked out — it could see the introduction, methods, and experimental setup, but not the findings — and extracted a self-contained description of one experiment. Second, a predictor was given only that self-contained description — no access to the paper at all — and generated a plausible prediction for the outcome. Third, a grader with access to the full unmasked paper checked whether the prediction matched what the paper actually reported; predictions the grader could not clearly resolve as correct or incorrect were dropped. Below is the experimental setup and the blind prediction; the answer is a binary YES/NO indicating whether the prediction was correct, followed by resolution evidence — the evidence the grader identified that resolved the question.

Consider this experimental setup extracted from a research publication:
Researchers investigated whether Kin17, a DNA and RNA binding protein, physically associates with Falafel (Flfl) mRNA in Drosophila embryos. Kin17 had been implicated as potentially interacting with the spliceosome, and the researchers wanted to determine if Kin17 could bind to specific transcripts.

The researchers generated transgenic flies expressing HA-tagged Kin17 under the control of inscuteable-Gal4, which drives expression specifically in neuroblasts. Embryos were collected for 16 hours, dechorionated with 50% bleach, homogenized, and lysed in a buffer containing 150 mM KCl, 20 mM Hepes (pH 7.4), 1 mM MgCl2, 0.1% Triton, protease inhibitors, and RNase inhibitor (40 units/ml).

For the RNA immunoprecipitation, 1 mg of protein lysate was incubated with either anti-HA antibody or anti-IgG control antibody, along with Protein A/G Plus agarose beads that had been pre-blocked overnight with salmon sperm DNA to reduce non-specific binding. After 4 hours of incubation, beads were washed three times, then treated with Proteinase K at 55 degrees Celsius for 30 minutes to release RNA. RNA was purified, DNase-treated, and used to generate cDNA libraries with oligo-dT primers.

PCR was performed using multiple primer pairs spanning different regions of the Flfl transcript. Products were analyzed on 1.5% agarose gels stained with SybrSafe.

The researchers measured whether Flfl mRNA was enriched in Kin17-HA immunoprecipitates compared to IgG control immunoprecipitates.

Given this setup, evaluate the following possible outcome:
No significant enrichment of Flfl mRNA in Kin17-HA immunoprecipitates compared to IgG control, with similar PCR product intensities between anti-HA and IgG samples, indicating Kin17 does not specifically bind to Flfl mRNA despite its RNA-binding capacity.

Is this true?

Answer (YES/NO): NO